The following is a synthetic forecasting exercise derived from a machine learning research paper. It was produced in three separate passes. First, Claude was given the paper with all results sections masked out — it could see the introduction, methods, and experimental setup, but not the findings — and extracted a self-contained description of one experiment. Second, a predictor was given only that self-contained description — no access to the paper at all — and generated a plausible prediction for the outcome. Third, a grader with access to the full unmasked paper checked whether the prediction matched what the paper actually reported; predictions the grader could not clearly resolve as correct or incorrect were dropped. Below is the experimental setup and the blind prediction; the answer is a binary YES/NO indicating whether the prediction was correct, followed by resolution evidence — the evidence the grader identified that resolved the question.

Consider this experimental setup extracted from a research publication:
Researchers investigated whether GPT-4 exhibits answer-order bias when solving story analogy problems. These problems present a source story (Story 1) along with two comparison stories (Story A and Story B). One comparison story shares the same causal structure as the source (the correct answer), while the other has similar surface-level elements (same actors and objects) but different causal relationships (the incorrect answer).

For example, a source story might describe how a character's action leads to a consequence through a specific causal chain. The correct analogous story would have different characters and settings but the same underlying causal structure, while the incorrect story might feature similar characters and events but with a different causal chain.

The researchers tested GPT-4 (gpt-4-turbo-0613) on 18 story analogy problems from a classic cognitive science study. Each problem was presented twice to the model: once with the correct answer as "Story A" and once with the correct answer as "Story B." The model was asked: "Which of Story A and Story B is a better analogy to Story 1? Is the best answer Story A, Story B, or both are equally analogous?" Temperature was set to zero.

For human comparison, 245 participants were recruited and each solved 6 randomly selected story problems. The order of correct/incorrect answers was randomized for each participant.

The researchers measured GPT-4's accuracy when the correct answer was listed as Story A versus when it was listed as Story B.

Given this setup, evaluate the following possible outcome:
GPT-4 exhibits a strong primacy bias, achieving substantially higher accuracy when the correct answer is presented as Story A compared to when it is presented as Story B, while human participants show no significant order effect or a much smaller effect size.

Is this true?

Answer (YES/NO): YES